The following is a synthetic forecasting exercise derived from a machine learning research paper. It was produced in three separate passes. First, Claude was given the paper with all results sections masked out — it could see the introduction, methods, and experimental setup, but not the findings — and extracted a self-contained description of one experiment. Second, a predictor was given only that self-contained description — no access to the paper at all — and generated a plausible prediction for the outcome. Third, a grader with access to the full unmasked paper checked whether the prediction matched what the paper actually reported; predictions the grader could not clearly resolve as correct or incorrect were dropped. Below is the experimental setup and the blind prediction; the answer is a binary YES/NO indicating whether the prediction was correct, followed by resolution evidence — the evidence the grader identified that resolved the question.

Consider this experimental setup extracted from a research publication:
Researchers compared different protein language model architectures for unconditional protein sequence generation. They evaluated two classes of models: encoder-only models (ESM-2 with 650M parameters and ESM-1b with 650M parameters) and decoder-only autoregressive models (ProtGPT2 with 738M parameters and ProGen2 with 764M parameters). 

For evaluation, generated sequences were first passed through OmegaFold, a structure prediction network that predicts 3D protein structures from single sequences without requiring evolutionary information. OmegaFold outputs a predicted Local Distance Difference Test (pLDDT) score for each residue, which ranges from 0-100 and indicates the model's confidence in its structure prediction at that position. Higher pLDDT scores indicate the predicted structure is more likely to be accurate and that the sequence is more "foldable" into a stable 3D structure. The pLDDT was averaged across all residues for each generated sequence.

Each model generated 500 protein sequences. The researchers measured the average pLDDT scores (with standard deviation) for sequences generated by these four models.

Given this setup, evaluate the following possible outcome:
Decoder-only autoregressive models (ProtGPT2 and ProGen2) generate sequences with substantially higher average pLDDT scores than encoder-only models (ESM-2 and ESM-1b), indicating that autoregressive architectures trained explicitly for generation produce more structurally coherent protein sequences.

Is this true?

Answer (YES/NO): NO